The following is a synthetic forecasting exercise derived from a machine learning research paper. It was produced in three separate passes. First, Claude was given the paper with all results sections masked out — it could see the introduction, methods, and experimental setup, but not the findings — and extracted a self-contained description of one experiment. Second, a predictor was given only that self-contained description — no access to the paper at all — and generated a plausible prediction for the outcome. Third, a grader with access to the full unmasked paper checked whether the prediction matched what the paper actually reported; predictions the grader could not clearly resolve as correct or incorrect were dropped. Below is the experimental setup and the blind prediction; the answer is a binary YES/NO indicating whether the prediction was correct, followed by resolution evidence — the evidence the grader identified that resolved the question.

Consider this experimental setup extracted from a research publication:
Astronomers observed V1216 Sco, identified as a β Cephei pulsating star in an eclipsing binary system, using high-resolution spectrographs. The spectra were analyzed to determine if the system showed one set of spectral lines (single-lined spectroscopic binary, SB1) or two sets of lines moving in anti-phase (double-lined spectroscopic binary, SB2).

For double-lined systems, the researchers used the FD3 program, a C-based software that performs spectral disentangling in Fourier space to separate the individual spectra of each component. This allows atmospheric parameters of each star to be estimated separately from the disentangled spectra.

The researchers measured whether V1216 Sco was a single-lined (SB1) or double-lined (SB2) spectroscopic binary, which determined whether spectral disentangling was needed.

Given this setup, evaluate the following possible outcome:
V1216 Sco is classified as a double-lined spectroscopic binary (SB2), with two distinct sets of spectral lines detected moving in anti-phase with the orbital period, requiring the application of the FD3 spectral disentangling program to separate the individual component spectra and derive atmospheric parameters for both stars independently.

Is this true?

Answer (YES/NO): YES